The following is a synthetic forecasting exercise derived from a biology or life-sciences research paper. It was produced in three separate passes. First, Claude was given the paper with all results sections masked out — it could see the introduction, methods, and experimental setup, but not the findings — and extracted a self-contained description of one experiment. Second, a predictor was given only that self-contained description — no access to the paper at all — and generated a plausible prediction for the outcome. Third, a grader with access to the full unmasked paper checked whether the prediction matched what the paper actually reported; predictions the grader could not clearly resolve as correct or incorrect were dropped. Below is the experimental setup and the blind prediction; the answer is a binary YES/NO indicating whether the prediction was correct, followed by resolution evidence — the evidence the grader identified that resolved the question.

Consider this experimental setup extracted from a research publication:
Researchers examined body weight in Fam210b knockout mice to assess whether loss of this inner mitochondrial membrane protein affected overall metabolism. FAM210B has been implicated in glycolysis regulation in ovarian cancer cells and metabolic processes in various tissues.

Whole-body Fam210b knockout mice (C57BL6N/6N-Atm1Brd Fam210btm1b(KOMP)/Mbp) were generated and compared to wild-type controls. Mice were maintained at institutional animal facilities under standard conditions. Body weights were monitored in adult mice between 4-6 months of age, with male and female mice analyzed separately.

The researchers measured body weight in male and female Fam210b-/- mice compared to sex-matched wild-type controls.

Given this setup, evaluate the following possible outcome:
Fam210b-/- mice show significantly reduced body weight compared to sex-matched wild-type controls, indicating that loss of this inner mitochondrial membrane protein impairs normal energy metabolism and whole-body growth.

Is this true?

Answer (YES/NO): NO